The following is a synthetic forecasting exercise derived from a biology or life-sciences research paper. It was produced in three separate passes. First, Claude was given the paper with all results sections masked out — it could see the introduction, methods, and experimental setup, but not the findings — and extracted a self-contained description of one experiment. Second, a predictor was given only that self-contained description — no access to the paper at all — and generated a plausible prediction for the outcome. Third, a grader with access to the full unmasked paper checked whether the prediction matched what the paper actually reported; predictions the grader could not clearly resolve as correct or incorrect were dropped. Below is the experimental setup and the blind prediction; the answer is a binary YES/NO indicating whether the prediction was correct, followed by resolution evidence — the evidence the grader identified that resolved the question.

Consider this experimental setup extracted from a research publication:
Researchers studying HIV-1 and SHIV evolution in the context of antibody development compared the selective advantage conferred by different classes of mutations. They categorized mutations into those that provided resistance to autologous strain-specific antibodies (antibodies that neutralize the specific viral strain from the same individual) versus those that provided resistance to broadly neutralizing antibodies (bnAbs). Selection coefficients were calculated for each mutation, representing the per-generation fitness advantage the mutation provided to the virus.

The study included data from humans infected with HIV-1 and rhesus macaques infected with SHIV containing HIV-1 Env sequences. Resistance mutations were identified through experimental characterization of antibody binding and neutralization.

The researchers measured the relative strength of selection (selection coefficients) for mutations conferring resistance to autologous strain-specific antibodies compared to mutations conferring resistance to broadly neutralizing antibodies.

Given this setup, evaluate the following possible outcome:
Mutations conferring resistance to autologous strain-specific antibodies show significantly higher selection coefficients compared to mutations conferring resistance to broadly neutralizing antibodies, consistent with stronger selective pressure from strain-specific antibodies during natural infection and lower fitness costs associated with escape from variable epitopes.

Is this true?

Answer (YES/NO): YES